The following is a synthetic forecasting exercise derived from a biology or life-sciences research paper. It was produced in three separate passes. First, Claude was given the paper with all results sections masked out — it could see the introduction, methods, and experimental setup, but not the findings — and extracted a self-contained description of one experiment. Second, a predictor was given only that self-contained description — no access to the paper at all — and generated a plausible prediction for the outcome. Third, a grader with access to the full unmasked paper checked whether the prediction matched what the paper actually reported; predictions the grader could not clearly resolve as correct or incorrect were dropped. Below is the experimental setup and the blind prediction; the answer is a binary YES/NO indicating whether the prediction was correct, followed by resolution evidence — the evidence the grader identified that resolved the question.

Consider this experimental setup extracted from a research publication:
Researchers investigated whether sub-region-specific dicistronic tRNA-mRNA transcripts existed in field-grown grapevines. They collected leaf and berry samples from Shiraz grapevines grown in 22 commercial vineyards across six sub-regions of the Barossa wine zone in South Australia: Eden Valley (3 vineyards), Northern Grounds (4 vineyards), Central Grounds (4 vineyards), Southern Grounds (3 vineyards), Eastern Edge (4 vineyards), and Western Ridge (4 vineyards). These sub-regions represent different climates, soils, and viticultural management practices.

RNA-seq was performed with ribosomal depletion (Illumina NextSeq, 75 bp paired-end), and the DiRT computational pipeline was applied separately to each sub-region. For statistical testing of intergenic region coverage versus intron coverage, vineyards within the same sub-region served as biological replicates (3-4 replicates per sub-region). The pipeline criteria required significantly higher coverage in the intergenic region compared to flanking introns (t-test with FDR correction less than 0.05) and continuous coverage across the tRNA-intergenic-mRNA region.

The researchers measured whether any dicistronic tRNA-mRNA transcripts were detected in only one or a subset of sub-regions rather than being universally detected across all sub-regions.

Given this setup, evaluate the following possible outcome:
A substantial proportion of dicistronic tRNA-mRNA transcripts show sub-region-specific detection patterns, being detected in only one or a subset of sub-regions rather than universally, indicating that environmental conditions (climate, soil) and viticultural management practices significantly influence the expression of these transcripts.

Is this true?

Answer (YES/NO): YES